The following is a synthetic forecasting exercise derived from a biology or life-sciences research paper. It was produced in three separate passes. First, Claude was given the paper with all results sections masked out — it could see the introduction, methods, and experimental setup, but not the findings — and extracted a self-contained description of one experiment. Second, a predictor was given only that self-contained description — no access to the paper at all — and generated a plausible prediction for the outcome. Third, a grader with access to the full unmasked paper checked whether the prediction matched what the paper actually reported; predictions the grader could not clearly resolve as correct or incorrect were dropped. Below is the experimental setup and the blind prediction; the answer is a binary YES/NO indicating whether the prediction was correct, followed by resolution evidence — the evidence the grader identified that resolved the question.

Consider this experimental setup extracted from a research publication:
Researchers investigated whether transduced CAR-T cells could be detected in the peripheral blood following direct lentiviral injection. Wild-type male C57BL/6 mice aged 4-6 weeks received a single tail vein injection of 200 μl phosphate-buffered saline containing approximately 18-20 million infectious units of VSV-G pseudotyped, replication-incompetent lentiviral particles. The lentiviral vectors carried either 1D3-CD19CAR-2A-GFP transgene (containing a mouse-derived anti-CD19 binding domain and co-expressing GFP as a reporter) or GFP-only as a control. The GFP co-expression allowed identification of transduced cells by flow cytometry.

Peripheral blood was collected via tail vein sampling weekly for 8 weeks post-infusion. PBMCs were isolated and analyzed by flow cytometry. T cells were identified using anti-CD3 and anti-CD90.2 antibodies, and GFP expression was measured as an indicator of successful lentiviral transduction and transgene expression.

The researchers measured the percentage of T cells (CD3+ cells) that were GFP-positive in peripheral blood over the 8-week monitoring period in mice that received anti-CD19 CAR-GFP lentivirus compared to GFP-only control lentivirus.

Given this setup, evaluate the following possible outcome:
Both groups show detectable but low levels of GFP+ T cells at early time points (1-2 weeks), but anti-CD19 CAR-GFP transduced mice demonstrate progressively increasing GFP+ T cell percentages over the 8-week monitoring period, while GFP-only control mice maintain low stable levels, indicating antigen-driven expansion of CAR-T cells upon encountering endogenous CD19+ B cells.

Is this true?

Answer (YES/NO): NO